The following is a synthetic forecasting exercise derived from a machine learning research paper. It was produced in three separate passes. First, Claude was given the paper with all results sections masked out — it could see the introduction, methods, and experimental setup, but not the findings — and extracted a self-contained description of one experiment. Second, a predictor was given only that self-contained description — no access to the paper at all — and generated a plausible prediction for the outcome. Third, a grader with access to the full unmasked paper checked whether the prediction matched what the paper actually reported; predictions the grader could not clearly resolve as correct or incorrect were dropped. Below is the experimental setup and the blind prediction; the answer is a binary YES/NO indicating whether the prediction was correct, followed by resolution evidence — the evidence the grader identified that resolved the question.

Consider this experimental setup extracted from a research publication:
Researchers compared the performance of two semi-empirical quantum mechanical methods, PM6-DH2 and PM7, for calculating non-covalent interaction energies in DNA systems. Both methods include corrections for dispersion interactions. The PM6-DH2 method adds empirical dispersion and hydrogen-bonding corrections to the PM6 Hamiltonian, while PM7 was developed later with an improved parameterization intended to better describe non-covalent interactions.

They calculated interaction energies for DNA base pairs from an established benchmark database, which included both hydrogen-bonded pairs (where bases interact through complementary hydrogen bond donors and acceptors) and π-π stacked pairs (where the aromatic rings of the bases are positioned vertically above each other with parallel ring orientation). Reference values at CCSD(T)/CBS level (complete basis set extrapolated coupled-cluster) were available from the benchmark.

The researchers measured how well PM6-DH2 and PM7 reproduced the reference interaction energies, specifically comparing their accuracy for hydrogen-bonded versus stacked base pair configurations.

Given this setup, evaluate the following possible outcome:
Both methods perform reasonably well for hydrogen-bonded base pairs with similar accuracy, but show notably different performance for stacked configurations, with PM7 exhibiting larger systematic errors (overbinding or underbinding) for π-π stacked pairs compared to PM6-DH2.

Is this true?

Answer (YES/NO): NO